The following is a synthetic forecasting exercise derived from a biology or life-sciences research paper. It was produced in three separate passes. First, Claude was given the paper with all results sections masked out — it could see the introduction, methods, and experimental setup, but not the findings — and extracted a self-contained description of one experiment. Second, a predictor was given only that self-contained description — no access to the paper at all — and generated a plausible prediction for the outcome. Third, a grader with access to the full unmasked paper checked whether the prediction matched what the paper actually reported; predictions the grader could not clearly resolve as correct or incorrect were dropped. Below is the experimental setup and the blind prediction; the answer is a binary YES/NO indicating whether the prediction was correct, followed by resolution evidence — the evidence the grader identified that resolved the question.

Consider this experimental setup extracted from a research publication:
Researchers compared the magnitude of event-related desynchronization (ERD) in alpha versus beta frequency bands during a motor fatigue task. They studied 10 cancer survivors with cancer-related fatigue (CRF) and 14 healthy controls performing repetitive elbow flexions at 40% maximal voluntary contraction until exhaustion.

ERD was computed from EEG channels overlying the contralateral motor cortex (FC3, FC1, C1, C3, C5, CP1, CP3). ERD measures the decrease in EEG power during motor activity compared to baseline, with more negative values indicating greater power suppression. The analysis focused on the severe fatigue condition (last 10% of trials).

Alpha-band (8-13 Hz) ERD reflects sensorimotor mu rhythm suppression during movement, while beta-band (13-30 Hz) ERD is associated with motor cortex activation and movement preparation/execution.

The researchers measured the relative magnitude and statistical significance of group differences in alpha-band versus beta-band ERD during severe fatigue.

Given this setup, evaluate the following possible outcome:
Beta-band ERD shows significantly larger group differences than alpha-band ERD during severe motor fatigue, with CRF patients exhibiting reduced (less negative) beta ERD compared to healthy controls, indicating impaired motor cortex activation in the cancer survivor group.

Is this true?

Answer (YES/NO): NO